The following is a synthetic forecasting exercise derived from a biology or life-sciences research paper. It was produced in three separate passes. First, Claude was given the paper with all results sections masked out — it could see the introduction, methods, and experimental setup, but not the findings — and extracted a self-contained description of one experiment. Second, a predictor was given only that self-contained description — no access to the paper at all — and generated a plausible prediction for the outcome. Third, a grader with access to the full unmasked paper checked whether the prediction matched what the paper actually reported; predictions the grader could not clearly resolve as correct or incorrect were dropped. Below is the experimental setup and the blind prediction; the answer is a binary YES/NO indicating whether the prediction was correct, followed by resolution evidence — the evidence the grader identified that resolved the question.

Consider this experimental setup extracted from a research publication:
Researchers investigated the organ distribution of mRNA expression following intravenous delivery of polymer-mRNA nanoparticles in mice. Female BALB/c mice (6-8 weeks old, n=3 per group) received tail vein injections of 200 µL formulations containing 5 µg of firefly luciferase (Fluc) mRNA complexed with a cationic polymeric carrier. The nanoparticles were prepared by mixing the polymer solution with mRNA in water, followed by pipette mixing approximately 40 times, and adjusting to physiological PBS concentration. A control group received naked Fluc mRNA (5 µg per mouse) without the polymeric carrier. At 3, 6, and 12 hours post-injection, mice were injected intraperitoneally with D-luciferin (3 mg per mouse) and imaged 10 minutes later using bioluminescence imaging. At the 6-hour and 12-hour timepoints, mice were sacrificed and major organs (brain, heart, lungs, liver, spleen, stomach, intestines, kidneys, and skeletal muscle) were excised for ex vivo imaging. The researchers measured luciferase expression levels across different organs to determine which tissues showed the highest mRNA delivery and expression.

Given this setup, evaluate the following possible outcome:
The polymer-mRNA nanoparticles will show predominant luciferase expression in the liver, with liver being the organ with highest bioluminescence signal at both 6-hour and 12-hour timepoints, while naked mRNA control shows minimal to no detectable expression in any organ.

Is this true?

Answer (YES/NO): NO